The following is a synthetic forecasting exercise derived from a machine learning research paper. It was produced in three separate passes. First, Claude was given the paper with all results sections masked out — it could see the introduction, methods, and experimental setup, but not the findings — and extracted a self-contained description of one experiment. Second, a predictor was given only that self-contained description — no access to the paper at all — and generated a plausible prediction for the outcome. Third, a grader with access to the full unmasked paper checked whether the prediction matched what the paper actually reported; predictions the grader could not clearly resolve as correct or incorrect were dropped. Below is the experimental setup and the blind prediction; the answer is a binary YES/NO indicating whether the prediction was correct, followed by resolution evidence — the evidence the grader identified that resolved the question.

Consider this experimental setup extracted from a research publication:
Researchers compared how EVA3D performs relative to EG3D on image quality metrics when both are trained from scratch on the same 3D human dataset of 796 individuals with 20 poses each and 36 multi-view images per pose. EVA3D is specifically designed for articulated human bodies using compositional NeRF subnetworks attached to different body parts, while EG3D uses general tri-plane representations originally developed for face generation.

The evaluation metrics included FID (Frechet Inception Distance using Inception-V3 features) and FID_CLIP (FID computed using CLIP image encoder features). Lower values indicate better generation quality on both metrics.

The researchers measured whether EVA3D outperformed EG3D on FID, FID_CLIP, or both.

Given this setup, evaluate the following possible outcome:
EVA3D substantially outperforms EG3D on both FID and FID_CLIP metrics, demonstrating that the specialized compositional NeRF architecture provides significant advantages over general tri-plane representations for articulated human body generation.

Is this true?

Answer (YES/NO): NO